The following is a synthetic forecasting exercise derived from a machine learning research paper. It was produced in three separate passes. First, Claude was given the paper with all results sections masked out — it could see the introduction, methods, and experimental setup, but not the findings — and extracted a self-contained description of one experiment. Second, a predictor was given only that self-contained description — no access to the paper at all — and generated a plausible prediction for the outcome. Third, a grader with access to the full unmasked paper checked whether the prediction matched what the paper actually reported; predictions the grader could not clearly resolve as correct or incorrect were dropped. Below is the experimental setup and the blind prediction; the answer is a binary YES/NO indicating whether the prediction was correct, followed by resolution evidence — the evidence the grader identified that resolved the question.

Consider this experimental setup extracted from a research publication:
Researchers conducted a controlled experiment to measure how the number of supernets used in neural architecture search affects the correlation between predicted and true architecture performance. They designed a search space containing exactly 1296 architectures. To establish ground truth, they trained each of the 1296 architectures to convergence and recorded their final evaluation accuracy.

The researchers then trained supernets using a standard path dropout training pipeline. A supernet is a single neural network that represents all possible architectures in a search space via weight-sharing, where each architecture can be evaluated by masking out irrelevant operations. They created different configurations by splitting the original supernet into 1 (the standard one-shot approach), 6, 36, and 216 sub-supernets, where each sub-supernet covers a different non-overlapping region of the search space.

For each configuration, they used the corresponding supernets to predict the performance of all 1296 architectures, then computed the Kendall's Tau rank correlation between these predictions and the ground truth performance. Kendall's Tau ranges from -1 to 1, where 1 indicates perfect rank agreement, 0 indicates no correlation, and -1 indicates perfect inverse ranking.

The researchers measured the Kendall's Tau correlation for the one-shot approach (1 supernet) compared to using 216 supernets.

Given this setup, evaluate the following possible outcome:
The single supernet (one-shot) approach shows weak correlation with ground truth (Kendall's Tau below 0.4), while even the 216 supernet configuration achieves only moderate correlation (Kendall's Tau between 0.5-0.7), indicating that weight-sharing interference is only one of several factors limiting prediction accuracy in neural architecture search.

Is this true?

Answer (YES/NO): YES